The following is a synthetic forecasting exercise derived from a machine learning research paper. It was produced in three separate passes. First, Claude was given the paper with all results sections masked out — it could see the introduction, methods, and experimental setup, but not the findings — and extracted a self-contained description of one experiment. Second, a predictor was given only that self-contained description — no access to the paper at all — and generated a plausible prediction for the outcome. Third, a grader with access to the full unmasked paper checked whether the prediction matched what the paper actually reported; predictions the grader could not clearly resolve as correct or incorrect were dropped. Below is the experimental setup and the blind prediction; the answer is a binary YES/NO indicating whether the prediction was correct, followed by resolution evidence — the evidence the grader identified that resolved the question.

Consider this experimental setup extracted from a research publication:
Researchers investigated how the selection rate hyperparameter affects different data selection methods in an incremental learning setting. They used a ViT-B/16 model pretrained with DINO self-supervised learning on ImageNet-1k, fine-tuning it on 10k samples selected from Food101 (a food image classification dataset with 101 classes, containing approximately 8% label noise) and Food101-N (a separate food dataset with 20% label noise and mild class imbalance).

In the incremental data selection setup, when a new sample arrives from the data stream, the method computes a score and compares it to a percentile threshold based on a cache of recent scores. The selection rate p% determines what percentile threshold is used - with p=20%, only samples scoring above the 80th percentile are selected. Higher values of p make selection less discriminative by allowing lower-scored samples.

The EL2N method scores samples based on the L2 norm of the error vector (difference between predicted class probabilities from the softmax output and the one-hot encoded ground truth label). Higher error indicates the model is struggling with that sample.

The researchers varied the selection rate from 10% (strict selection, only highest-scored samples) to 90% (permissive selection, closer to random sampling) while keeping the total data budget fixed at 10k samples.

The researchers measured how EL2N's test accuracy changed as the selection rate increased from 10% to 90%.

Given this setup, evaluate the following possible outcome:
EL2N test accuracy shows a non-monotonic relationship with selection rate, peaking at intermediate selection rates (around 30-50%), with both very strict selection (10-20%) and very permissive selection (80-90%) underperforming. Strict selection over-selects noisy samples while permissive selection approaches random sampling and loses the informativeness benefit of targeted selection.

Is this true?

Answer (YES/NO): NO